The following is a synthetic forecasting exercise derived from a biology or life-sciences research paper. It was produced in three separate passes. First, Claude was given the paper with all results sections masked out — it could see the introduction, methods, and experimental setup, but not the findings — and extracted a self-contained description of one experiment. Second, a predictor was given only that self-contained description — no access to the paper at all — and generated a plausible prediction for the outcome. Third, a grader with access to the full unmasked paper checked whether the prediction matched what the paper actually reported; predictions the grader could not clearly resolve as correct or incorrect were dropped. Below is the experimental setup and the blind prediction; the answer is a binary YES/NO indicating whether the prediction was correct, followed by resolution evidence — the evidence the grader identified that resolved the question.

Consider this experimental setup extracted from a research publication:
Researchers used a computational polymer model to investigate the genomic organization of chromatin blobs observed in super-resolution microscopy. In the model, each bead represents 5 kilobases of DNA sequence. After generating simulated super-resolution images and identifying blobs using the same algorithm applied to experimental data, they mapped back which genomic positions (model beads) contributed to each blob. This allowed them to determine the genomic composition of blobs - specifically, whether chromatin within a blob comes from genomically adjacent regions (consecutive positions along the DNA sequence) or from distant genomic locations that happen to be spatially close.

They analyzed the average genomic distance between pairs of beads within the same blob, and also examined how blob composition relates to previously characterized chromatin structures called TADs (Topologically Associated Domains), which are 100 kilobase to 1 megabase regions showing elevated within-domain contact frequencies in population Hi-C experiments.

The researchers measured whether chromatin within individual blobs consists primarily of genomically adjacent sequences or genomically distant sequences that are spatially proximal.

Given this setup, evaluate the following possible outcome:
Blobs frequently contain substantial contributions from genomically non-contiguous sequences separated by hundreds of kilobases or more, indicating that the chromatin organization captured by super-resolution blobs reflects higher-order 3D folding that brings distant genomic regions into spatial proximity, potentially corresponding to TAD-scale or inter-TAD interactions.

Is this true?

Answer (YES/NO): NO